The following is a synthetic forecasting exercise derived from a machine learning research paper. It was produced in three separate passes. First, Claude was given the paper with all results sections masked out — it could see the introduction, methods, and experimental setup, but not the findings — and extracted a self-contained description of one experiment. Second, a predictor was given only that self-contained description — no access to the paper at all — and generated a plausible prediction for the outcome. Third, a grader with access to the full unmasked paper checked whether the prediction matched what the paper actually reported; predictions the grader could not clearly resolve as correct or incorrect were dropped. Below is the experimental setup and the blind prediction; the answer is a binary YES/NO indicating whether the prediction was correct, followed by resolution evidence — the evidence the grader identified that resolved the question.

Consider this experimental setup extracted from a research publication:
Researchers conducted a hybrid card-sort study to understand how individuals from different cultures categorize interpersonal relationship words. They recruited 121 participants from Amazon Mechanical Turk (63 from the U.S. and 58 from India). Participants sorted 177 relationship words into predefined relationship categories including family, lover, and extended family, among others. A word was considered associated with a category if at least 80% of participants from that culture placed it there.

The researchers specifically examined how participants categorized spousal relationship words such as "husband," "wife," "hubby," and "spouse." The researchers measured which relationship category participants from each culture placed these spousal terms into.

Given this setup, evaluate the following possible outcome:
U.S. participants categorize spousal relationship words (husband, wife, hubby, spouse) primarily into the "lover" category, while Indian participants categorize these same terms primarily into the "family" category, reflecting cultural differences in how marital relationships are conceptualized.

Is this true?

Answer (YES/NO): YES